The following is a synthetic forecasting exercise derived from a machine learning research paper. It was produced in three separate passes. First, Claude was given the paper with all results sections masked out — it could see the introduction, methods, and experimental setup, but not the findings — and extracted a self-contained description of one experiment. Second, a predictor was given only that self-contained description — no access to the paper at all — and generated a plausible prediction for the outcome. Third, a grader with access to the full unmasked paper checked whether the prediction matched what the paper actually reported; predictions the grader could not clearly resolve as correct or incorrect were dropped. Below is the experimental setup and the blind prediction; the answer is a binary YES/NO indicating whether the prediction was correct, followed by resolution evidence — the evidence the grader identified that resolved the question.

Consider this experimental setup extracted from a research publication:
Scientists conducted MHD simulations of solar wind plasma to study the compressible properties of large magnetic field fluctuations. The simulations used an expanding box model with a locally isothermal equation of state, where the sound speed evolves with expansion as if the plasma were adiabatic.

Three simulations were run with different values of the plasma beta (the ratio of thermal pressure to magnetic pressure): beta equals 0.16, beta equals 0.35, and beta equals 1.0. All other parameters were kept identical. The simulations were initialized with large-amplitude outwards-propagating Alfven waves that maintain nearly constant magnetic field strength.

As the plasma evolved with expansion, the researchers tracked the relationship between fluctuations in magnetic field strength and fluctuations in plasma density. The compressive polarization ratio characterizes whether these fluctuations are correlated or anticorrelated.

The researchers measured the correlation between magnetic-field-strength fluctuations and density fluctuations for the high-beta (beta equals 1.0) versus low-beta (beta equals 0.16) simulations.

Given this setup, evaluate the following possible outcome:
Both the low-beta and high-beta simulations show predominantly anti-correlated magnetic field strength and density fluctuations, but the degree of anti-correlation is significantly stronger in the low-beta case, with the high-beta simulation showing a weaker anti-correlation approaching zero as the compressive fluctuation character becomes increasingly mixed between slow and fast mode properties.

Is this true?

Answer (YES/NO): NO